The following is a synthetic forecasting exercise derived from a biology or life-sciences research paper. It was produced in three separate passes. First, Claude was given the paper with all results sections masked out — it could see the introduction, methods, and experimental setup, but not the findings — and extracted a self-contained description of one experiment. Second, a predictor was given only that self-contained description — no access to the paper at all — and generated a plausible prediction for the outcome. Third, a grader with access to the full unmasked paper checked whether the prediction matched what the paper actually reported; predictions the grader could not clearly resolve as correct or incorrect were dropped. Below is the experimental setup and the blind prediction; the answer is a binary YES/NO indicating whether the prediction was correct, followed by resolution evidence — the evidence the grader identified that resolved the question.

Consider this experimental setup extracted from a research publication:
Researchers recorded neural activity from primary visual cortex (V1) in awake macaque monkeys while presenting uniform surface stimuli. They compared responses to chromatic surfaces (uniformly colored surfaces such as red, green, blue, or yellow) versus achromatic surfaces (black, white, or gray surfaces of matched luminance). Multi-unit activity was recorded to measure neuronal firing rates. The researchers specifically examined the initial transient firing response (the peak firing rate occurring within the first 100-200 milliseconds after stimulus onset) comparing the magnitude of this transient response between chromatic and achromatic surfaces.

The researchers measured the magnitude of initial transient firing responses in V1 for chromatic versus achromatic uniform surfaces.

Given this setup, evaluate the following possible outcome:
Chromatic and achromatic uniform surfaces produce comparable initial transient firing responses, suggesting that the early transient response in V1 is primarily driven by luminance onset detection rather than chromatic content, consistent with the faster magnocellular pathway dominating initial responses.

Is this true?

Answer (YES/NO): YES